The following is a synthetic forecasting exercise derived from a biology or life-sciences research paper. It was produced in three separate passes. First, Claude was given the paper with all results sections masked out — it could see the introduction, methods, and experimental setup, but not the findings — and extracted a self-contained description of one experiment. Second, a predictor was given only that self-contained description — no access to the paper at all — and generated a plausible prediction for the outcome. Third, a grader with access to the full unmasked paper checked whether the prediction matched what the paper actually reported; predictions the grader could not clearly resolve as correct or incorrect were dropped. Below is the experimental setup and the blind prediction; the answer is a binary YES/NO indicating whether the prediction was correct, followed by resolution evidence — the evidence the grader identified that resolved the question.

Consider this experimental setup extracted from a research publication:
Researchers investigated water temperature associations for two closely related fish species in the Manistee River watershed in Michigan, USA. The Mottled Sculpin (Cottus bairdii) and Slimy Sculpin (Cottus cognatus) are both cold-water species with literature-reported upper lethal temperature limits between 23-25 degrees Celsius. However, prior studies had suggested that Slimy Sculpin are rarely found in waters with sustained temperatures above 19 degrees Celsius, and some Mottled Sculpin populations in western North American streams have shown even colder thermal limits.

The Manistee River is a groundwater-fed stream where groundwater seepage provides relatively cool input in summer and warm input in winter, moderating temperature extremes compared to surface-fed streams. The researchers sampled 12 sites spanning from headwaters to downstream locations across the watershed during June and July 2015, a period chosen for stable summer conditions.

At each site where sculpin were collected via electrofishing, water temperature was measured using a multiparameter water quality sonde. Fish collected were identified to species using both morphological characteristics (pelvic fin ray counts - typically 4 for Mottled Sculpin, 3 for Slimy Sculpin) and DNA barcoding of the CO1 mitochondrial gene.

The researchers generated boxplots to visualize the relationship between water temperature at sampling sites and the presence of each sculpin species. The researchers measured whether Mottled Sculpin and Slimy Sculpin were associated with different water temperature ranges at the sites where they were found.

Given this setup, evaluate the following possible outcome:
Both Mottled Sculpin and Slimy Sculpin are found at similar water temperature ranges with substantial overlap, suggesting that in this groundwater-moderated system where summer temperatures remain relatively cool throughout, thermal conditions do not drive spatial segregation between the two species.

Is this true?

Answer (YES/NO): YES